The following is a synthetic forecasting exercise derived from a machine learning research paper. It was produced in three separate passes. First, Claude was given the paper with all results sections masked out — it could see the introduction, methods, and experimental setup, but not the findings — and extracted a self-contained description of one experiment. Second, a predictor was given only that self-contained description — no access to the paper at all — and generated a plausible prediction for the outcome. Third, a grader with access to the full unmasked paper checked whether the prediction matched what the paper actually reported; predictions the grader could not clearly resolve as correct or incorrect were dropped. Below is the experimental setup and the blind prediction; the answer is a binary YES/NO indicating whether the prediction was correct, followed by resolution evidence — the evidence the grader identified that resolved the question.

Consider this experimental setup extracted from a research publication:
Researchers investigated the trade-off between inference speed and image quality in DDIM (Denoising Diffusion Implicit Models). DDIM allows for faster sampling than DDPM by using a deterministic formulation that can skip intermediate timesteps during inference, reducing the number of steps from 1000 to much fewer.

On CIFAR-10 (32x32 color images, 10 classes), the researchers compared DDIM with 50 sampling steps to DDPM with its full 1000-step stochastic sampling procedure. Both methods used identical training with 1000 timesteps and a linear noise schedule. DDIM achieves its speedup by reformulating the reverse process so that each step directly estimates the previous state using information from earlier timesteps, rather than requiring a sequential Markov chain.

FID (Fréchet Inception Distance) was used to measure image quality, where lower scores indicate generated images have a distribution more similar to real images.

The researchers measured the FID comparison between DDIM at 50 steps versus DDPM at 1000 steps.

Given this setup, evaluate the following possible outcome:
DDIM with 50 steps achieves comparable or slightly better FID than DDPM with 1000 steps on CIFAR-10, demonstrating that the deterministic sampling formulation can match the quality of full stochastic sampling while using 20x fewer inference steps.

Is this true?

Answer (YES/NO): NO